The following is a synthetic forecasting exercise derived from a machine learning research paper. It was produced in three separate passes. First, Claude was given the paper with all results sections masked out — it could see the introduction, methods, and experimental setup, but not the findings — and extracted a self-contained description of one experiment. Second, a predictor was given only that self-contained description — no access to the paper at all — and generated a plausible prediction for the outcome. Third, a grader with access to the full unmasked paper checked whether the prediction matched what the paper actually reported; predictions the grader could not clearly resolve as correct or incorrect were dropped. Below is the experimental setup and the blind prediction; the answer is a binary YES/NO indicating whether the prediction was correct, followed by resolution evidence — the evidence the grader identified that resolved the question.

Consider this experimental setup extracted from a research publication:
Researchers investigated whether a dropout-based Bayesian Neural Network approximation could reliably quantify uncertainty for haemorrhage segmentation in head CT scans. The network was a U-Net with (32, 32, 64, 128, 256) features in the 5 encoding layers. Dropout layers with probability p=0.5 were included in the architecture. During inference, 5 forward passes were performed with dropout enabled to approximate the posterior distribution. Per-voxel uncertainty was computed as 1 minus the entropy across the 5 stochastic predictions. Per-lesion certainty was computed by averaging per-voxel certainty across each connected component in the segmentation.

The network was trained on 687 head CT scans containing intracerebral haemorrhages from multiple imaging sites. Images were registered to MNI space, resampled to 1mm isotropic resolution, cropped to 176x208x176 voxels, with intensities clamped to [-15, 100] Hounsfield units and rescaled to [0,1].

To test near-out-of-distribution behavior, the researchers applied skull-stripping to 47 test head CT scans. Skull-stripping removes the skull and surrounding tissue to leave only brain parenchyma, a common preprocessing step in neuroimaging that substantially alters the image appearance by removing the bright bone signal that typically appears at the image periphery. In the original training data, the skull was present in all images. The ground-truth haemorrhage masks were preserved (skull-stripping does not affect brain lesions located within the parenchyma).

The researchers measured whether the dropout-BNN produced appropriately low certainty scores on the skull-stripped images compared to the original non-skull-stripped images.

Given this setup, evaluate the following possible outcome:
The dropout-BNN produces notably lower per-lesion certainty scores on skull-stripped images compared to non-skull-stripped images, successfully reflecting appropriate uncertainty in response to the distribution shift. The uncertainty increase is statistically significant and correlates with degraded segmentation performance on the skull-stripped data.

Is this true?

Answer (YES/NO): NO